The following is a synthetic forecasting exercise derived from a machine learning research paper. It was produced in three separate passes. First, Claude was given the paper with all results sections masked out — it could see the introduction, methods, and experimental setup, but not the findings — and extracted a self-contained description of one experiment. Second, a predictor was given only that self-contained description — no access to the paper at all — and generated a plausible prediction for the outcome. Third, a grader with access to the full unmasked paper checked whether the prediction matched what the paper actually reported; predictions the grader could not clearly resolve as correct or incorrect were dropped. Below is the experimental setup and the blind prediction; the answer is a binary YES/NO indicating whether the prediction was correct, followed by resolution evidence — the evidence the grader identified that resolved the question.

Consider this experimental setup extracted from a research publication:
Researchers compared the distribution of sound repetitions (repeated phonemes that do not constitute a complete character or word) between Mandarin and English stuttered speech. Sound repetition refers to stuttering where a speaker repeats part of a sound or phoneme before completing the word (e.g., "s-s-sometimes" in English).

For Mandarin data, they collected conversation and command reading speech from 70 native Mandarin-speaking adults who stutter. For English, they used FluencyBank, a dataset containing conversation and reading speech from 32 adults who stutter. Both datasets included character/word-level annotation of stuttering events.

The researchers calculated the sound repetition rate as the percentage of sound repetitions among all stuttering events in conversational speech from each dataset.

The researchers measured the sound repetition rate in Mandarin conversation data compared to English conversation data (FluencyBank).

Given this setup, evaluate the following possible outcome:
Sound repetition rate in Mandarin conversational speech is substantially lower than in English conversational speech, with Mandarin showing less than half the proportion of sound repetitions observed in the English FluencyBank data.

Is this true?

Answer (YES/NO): YES